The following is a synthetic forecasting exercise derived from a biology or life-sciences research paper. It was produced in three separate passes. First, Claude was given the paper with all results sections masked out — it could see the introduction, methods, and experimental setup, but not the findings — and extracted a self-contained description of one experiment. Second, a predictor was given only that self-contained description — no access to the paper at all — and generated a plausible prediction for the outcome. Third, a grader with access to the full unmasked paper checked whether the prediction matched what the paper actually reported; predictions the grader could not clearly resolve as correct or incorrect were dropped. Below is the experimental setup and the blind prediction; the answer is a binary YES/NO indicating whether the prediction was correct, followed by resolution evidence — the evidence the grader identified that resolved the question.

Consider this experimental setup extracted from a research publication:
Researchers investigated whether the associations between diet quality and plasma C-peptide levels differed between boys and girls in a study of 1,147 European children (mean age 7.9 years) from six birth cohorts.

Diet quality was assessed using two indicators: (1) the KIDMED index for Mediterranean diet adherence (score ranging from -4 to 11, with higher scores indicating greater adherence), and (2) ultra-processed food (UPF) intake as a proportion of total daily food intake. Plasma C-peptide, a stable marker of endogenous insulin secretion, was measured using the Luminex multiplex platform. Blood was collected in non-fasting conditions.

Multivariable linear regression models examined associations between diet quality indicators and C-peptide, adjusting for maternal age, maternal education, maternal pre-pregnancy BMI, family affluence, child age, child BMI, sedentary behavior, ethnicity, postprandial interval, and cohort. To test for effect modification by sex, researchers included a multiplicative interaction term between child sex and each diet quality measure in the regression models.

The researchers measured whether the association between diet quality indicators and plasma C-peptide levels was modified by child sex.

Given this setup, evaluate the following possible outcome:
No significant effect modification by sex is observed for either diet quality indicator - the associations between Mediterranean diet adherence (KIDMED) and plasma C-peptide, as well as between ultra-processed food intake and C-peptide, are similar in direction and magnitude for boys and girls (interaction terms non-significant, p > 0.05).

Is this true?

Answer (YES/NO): YES